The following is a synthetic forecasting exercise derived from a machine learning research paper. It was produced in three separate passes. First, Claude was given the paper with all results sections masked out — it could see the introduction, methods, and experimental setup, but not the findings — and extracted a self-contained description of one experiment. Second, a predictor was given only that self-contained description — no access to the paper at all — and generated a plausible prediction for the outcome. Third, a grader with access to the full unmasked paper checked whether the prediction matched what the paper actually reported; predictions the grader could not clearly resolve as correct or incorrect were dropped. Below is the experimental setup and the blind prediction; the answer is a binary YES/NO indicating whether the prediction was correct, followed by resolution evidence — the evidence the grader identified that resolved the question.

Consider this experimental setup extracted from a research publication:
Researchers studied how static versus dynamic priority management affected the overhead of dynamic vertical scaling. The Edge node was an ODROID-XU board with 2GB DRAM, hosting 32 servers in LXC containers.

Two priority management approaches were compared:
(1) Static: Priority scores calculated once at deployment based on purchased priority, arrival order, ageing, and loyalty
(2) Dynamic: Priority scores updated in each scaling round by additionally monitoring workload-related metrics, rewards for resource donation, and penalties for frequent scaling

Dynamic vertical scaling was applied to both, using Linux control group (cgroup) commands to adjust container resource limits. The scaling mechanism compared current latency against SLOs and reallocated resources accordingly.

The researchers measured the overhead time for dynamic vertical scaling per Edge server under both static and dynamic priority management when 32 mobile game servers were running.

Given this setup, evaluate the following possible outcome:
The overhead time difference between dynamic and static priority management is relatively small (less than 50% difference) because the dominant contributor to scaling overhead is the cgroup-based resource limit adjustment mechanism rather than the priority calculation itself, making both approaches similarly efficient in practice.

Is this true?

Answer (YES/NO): YES